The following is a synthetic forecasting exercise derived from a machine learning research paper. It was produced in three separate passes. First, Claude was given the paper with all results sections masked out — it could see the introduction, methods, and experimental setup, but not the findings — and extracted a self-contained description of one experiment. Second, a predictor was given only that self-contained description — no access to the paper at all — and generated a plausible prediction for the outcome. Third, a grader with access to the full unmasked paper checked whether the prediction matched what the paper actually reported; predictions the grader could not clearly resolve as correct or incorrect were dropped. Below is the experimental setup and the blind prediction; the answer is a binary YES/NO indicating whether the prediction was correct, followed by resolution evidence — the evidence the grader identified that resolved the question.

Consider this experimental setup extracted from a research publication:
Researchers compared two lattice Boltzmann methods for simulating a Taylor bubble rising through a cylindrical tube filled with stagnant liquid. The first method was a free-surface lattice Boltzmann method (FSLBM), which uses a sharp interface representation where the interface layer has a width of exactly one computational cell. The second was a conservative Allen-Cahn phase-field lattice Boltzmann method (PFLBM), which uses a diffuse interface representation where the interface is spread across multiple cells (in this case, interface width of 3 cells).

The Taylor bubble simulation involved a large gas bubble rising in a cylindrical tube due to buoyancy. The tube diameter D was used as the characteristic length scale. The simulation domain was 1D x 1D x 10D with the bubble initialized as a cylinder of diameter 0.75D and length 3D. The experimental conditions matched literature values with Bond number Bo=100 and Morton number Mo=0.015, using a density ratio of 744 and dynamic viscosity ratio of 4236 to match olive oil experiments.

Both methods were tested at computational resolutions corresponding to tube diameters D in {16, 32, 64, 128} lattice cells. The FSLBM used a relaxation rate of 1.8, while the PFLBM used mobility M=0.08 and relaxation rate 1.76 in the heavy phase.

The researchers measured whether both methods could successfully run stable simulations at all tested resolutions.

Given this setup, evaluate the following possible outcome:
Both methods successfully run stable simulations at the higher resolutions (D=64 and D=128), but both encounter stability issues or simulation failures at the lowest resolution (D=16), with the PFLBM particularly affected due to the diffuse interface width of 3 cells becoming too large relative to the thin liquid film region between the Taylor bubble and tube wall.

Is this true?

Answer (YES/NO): NO